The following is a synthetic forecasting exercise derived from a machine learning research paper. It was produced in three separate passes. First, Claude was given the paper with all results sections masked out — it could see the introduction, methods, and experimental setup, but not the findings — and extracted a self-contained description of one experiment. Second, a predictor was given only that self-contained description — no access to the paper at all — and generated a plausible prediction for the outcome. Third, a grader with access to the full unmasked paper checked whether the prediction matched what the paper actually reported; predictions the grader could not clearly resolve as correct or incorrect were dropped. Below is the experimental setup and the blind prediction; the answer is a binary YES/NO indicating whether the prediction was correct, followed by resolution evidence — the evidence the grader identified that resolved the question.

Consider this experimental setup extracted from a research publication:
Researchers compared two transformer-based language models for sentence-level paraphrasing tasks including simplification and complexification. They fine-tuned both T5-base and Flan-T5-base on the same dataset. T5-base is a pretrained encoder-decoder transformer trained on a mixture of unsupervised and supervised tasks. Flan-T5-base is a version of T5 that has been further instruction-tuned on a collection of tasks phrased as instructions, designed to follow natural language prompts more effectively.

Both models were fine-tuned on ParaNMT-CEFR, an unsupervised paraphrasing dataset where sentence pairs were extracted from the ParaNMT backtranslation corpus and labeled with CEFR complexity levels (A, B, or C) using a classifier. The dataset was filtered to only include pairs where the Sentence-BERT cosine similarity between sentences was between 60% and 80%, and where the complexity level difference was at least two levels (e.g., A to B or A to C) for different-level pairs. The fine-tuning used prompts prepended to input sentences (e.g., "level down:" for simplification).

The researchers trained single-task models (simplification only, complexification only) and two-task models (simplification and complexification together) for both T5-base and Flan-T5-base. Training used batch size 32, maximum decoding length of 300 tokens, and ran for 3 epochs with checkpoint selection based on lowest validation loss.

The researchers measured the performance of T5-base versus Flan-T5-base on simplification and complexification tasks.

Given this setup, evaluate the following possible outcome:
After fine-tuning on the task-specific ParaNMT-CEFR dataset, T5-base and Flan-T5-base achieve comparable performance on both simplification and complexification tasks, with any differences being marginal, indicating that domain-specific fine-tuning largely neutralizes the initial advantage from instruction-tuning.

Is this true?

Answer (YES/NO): NO